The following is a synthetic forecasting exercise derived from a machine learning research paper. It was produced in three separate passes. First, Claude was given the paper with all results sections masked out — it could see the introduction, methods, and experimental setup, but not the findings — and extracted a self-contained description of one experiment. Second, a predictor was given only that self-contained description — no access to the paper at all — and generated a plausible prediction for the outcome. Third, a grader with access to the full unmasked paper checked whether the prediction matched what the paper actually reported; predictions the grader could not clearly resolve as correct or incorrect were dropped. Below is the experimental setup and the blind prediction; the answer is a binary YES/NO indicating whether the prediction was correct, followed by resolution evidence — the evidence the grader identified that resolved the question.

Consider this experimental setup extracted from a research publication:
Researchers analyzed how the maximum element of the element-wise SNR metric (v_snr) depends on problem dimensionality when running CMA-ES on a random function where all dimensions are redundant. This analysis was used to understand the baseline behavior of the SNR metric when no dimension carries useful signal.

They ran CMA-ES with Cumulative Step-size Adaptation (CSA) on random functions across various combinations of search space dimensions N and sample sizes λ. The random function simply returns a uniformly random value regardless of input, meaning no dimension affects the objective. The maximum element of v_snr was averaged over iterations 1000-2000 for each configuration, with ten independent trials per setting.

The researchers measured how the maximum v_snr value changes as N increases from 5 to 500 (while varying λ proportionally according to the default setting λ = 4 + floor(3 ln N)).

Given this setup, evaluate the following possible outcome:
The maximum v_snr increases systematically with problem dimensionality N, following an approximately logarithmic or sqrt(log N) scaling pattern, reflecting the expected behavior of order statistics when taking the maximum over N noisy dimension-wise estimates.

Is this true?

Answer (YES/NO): YES